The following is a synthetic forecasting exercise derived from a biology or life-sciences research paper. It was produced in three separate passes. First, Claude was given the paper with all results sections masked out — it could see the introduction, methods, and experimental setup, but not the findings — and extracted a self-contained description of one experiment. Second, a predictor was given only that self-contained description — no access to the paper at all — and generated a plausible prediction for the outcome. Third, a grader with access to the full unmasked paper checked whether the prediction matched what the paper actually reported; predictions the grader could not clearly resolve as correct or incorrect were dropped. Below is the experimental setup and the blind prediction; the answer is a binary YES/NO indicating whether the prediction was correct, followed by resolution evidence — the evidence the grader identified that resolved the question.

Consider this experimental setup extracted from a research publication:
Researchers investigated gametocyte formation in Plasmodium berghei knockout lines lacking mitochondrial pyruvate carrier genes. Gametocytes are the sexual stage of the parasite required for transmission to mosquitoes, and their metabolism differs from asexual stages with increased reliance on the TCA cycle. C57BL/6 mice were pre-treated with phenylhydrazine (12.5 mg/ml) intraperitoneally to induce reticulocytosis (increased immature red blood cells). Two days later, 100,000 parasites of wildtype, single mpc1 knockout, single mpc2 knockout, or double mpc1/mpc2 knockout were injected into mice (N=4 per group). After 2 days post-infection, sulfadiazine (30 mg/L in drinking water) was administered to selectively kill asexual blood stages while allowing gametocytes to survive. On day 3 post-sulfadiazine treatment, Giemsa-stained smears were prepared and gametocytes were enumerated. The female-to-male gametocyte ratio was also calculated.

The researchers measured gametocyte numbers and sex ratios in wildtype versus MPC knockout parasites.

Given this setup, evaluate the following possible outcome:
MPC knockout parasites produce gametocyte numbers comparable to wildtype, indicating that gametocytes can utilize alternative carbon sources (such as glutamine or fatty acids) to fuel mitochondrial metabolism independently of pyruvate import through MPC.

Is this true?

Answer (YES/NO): YES